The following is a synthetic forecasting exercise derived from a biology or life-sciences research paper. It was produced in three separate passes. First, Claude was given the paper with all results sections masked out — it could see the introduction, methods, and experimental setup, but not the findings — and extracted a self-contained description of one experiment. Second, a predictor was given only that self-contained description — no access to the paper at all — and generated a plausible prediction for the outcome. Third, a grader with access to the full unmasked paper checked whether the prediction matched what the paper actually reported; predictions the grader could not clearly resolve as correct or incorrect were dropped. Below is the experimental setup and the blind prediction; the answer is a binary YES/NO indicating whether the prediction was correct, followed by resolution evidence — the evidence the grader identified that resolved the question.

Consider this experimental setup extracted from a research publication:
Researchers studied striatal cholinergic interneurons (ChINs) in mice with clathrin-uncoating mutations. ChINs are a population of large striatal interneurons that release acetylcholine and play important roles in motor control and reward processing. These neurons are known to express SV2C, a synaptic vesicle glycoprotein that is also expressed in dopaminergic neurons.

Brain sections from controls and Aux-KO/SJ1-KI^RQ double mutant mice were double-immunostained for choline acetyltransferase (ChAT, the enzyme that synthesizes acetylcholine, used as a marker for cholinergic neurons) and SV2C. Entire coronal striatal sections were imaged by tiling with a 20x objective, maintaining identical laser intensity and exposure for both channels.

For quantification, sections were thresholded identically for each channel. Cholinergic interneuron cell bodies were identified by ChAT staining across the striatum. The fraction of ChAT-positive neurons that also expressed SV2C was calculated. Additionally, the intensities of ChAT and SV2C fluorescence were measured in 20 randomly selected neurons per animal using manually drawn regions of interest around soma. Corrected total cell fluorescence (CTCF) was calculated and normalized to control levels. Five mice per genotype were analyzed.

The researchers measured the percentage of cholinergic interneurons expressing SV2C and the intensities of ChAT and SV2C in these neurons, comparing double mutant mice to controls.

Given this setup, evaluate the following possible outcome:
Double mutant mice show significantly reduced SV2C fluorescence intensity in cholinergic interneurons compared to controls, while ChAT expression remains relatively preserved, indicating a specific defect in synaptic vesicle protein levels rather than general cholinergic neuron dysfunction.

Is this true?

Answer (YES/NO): NO